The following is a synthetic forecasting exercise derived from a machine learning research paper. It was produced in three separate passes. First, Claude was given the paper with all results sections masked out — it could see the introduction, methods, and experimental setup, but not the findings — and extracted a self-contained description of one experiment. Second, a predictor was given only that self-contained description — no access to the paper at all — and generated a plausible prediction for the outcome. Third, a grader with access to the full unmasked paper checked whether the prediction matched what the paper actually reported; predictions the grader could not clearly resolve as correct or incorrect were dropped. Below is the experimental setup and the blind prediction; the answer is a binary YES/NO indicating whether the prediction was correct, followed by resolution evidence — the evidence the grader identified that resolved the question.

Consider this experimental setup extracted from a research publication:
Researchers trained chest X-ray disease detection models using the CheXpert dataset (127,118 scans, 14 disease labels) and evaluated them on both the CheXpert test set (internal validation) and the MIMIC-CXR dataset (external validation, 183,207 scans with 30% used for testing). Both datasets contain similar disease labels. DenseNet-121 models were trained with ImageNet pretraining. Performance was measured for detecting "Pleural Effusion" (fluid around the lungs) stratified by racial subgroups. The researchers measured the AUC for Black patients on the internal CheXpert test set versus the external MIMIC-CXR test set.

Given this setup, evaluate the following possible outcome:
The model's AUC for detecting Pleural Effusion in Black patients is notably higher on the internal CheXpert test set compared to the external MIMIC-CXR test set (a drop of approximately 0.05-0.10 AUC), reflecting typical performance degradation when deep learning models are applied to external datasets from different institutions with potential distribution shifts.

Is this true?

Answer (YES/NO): NO